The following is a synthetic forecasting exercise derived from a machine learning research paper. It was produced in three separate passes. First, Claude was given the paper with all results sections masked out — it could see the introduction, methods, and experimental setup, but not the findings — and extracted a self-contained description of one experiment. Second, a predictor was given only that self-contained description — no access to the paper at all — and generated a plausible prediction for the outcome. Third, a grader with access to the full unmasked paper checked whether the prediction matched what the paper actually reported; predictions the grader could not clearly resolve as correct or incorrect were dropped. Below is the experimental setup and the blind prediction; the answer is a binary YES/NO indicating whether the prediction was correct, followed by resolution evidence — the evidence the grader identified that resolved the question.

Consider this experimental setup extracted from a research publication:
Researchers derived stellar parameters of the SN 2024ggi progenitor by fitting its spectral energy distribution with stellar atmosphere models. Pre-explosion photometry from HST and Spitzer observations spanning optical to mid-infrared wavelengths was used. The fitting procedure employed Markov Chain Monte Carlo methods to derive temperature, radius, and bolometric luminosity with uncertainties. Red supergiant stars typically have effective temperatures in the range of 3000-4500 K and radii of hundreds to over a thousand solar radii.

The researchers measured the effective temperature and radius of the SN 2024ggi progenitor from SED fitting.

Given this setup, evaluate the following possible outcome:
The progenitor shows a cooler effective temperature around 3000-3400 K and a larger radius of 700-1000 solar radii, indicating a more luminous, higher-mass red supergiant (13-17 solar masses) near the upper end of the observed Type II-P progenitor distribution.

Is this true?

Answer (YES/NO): YES